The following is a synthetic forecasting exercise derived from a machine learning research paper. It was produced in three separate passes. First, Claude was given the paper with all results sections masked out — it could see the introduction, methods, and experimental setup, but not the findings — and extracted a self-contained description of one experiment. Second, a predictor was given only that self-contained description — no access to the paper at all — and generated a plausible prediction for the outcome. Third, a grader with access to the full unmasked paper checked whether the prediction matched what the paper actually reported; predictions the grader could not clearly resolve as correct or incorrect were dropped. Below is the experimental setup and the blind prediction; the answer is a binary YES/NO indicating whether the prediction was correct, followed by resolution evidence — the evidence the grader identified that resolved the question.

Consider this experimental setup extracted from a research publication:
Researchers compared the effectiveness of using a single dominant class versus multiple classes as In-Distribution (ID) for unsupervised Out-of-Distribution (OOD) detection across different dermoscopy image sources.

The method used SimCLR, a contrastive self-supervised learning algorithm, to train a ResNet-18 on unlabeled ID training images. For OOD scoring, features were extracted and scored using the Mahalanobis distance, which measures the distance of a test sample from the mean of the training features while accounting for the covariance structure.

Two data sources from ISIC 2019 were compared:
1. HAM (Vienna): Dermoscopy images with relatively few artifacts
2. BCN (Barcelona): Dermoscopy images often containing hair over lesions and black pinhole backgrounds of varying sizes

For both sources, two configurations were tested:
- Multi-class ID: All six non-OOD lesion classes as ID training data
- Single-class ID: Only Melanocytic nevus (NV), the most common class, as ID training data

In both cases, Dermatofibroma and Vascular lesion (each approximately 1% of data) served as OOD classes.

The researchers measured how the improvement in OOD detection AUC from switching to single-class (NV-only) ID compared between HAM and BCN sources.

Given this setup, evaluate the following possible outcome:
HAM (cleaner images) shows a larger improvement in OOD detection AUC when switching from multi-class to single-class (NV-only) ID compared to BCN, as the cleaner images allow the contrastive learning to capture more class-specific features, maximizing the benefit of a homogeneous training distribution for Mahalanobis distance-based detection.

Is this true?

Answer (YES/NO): NO